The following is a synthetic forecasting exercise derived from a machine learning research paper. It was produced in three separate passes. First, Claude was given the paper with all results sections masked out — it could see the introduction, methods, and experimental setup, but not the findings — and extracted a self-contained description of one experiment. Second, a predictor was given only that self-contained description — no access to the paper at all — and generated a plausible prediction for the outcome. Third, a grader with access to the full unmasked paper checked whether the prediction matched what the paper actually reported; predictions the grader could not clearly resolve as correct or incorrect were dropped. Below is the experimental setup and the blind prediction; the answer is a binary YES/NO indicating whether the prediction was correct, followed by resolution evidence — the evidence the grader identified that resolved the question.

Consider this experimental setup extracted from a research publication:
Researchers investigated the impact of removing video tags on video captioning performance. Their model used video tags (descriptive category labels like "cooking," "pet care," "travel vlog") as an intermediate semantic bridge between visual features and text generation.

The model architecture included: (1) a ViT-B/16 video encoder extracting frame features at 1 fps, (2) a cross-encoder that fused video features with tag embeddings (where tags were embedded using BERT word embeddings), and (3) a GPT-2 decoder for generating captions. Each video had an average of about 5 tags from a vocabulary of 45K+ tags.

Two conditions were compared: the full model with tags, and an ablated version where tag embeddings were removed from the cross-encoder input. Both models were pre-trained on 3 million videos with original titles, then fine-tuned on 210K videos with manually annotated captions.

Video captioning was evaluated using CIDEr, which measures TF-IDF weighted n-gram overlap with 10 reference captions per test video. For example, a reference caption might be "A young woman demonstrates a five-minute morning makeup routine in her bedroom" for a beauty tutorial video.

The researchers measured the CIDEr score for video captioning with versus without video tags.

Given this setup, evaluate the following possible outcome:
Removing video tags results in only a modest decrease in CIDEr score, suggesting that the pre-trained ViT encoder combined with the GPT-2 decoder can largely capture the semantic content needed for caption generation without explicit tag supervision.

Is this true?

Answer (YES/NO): NO